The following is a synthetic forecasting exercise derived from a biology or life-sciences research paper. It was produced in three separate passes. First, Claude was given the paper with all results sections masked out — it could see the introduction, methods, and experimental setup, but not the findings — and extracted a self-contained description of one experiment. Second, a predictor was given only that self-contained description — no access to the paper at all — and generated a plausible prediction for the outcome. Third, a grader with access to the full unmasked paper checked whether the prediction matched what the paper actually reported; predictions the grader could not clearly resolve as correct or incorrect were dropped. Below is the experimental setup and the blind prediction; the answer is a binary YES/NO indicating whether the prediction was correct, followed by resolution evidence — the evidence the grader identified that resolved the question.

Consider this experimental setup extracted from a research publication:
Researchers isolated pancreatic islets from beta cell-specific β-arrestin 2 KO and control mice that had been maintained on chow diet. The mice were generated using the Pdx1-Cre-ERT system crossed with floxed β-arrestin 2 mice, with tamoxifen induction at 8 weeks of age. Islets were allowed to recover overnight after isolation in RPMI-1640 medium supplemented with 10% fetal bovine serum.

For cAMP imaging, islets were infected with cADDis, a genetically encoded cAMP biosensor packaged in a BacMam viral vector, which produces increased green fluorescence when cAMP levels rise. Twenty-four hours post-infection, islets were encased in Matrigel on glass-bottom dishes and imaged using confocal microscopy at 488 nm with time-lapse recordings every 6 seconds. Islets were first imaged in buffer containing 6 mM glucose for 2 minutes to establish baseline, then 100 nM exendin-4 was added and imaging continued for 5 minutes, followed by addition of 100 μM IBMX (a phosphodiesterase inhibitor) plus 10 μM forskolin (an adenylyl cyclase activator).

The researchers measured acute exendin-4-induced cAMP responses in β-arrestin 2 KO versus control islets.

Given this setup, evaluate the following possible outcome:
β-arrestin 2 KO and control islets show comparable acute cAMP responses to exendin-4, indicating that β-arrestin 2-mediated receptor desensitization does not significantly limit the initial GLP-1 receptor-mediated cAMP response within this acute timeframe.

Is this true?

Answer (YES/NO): NO